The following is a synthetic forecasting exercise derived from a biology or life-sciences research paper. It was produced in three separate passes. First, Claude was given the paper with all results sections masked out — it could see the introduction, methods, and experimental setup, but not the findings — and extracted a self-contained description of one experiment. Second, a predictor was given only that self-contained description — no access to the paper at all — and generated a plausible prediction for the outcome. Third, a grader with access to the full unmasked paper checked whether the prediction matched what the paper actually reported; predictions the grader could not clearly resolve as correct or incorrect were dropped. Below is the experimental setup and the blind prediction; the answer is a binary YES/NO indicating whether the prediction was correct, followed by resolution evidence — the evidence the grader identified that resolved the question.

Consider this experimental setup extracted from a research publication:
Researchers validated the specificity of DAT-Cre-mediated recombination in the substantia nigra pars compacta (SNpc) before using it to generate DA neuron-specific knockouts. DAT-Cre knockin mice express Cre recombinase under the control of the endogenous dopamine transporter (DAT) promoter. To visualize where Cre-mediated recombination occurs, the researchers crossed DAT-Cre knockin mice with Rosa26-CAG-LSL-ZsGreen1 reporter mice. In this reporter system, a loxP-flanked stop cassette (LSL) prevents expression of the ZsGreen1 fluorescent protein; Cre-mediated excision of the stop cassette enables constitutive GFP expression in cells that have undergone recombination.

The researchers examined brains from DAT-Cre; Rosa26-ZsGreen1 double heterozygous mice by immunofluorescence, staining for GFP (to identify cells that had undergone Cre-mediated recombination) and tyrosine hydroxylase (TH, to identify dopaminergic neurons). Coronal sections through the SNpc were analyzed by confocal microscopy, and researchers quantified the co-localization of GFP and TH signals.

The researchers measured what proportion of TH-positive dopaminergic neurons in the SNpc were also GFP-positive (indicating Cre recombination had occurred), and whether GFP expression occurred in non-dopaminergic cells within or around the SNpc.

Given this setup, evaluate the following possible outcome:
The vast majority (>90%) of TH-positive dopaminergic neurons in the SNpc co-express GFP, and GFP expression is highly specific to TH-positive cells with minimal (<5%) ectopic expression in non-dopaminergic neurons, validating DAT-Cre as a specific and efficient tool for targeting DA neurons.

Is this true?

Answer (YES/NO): YES